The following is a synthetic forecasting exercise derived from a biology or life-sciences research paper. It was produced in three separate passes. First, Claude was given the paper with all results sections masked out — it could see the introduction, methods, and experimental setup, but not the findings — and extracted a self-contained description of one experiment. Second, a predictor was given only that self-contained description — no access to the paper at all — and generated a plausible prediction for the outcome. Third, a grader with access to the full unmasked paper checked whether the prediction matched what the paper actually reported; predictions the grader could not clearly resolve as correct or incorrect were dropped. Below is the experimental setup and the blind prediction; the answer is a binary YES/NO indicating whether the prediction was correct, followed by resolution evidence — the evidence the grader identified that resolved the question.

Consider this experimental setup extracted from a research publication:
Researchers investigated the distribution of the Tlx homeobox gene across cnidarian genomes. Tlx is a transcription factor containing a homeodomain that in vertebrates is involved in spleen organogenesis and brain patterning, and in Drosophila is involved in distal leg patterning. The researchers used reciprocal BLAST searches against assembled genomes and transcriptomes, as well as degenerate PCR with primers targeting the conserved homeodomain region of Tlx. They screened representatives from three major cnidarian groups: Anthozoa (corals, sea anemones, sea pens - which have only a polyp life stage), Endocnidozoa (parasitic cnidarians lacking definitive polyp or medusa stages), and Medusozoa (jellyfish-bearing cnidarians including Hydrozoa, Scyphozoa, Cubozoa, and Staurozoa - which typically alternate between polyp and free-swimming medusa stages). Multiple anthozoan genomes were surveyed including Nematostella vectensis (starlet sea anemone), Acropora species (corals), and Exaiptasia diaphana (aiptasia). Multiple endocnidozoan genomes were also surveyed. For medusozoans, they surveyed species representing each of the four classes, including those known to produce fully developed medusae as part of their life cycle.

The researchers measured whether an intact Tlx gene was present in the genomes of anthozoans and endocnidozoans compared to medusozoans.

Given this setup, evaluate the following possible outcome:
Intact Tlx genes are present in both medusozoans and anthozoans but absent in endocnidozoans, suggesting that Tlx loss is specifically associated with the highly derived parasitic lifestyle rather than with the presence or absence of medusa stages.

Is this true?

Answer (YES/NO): NO